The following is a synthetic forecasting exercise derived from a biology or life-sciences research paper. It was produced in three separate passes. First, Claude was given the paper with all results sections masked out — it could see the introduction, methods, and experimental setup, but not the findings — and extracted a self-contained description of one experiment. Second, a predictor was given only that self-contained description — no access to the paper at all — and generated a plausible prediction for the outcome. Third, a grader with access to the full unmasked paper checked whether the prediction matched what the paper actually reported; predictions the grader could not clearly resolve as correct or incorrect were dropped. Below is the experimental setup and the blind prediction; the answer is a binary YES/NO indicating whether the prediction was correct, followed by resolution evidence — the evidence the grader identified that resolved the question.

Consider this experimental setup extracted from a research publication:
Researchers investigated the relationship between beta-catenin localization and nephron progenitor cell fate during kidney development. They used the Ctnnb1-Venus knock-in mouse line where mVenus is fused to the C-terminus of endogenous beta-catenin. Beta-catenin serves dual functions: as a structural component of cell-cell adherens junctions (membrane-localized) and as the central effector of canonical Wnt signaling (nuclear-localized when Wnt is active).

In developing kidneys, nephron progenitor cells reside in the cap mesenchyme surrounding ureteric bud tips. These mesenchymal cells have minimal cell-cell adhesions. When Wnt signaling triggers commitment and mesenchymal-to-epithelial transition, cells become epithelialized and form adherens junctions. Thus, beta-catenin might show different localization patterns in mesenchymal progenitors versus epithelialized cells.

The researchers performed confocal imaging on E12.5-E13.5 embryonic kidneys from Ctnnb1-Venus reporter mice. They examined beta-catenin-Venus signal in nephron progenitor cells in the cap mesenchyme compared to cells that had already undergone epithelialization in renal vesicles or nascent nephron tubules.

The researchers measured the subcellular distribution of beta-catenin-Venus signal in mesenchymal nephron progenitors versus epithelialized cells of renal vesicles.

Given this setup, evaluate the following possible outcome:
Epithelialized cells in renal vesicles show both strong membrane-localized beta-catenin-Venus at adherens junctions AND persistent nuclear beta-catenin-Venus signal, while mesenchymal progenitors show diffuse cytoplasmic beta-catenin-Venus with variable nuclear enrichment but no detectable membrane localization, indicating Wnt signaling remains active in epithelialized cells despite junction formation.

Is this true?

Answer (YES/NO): NO